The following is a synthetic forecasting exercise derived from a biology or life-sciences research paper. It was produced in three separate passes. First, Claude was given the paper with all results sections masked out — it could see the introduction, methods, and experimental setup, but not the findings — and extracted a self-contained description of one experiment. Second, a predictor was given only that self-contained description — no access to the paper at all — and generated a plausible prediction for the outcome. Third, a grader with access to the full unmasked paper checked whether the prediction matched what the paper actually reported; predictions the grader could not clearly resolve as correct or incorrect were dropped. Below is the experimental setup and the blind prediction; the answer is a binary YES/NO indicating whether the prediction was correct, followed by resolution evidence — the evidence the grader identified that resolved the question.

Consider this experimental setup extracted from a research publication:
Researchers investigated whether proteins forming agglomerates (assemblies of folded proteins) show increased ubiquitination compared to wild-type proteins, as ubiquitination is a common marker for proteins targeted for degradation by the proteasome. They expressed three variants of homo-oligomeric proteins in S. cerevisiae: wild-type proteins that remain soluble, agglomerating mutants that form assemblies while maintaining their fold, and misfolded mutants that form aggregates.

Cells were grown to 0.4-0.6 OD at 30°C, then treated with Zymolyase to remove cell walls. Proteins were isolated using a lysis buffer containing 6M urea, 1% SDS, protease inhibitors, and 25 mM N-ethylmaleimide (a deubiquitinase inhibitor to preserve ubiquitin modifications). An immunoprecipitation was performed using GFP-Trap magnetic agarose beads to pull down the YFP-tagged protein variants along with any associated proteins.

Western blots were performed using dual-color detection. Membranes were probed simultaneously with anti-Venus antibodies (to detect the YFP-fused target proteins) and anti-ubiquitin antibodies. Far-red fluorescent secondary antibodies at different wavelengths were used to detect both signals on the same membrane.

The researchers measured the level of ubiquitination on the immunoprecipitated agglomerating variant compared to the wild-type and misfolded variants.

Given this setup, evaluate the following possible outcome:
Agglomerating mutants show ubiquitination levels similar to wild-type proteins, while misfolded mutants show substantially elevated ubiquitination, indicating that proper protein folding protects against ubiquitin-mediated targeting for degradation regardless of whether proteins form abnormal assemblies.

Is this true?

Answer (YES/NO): NO